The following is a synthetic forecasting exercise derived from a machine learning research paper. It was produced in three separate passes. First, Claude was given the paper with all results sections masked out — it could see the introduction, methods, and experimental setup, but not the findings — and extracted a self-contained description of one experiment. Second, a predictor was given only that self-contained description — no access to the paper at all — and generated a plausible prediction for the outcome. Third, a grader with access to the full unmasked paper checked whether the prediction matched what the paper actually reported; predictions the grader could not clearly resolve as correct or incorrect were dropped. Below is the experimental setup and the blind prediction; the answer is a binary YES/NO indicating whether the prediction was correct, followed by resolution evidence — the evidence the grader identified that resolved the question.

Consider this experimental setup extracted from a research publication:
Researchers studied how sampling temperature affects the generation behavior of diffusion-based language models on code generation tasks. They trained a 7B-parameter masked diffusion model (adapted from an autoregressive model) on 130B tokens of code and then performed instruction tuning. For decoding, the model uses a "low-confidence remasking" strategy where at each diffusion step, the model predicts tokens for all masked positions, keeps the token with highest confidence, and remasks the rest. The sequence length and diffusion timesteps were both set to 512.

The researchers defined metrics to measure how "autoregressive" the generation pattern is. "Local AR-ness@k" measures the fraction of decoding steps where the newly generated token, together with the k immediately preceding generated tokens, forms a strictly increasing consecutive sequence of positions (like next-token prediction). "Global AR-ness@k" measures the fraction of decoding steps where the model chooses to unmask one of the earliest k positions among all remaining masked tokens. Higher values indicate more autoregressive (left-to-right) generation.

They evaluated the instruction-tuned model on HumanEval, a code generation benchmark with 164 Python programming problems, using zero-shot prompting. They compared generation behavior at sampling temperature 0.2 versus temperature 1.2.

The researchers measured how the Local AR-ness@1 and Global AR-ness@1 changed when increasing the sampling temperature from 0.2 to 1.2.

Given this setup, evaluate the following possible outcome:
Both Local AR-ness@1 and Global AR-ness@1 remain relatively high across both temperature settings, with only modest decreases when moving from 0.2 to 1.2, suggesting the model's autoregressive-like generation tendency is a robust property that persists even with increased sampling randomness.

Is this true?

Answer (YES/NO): NO